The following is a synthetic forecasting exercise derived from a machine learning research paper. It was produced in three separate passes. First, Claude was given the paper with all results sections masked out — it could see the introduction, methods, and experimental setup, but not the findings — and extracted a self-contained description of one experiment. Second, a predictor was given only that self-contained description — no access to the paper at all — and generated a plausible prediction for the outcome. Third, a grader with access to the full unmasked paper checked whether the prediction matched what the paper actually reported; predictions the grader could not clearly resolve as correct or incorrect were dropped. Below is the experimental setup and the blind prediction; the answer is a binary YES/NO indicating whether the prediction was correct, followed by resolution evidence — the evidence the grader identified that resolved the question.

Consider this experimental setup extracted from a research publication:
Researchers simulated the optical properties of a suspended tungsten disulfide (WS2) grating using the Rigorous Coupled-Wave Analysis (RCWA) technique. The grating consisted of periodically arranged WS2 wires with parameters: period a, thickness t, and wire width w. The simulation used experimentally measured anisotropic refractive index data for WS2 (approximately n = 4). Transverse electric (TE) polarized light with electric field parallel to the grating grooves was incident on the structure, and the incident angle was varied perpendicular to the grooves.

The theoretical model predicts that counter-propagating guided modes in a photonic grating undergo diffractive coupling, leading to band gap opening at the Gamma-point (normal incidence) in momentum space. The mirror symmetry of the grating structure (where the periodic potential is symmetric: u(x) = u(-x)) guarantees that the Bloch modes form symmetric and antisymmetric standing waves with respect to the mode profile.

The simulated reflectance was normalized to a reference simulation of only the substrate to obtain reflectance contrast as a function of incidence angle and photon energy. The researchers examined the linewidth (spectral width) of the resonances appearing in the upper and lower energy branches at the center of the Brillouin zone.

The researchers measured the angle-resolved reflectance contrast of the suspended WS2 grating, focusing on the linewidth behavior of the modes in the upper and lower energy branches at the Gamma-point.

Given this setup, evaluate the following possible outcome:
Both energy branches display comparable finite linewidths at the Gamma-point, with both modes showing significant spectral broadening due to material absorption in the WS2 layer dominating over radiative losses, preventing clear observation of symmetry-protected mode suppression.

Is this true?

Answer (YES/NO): NO